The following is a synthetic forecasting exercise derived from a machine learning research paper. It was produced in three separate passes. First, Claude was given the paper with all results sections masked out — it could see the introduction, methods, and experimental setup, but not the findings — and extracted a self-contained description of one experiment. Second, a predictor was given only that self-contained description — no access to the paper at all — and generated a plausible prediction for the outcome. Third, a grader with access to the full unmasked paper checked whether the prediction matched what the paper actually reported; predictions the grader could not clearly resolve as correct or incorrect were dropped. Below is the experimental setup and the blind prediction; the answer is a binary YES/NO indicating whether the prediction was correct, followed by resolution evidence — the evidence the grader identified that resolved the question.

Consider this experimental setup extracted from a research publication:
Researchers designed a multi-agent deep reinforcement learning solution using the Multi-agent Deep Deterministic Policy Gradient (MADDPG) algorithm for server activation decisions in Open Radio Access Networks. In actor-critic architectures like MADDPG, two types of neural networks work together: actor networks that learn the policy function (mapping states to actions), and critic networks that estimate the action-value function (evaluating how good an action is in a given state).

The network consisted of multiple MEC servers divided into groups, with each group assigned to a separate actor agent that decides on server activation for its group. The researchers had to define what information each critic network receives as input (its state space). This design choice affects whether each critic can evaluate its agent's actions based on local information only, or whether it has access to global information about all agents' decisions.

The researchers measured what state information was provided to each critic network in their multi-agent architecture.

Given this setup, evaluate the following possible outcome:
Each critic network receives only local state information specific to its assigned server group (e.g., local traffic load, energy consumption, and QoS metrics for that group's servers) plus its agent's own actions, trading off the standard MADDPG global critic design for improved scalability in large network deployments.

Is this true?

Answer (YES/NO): NO